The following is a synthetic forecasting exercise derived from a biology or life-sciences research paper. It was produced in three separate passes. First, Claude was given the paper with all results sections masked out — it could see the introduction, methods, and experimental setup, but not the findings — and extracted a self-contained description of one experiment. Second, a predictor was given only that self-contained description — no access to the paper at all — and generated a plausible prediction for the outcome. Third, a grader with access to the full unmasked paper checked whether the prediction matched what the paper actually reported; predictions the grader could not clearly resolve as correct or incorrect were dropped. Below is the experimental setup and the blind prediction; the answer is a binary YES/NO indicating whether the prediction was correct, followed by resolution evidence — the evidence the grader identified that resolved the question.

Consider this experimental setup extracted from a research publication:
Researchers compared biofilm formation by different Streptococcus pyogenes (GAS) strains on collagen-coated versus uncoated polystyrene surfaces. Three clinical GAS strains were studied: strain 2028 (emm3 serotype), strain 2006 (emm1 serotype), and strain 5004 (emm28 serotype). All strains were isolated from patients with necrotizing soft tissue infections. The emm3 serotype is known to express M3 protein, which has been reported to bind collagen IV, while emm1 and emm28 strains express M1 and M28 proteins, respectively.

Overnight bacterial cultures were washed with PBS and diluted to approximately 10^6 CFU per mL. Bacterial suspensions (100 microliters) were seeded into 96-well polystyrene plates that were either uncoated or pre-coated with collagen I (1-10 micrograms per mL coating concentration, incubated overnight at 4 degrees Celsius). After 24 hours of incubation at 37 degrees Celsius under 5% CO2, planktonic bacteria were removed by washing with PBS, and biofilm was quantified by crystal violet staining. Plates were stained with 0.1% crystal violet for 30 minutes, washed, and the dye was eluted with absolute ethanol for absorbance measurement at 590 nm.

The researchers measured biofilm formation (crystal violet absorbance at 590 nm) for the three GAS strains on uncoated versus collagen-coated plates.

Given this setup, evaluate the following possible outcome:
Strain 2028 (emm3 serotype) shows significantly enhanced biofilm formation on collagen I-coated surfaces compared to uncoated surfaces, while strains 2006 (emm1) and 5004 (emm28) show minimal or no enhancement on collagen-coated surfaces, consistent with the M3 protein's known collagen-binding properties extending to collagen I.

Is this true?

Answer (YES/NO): NO